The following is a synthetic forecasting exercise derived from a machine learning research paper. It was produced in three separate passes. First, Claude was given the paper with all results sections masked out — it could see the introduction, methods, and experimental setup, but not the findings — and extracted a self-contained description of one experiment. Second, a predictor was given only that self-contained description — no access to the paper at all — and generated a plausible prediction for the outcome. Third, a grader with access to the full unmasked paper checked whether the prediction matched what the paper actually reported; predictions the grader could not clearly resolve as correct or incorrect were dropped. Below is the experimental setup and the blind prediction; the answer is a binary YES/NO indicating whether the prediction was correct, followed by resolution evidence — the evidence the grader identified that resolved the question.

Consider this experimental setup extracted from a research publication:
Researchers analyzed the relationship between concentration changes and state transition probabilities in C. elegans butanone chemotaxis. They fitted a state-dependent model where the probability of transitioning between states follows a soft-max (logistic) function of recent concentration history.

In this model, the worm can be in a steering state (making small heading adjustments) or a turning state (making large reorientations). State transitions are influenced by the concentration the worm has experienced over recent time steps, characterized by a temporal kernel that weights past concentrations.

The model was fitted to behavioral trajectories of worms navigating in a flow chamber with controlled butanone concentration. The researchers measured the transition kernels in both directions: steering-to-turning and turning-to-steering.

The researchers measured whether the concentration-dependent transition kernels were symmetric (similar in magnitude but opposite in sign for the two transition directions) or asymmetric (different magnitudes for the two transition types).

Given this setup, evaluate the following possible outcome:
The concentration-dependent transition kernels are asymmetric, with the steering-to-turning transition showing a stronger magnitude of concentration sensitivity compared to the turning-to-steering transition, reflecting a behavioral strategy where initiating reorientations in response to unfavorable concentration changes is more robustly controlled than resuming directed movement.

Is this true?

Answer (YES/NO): NO